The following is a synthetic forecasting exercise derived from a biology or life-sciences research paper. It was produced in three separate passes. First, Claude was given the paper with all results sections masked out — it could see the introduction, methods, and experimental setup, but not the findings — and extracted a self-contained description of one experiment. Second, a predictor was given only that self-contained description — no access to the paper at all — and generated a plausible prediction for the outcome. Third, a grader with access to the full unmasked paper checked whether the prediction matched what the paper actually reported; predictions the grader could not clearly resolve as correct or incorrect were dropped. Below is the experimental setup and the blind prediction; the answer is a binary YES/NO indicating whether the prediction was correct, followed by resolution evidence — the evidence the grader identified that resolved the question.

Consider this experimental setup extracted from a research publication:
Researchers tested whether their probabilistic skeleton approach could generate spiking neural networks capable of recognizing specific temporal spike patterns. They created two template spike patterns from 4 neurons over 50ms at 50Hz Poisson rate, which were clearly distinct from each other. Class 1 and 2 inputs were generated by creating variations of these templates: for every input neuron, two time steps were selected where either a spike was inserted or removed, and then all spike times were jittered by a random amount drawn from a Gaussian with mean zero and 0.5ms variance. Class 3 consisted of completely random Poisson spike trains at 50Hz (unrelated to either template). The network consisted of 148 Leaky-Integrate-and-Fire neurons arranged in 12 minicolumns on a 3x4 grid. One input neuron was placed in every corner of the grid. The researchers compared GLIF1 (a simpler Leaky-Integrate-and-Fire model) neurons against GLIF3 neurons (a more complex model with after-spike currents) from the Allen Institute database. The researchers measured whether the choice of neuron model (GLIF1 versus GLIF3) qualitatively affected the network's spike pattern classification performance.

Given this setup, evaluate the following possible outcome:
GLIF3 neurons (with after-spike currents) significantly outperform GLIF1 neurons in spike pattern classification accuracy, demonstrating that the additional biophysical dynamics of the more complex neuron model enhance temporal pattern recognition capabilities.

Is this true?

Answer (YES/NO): NO